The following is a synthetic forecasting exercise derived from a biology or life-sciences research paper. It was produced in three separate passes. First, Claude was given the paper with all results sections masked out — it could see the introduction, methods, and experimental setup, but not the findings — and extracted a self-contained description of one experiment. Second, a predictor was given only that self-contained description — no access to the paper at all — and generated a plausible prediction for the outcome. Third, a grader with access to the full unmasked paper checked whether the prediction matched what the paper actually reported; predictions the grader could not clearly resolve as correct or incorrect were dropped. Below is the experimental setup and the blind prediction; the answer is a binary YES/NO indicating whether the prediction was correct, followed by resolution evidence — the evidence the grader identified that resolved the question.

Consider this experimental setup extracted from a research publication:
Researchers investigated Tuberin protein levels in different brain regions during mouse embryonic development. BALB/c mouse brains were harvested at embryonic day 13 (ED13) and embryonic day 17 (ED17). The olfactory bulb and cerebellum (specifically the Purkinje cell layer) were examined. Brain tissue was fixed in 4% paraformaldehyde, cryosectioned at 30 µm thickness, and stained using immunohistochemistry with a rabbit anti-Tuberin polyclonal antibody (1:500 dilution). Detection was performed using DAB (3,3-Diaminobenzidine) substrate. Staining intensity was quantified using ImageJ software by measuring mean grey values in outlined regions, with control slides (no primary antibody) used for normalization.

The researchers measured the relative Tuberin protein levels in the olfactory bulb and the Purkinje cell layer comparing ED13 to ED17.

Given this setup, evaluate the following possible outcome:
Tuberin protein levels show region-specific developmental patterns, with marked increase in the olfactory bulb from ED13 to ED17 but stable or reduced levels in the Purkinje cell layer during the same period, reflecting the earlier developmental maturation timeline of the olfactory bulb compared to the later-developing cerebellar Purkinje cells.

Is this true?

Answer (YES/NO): NO